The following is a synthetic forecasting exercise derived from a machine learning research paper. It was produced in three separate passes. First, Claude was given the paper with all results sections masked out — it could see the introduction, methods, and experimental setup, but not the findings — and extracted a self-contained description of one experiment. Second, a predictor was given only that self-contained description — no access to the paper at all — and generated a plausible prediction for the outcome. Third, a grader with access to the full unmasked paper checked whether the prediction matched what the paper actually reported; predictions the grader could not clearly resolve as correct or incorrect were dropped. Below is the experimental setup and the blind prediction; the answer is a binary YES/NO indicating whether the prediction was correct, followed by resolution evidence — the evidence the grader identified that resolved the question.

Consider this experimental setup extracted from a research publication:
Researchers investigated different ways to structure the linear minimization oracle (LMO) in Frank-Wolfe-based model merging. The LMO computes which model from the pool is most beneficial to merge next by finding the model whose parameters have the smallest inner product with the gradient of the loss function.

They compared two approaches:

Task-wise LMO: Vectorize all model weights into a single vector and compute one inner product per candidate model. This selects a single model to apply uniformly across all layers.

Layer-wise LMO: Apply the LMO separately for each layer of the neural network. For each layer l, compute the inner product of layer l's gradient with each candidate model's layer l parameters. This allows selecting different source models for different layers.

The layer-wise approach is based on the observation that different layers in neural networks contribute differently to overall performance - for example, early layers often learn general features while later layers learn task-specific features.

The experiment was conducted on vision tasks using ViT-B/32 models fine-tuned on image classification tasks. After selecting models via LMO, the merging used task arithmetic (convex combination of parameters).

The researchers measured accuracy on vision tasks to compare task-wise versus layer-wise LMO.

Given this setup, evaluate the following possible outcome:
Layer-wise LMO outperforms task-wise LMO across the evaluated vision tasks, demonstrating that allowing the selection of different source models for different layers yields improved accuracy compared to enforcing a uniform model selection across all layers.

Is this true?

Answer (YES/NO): NO